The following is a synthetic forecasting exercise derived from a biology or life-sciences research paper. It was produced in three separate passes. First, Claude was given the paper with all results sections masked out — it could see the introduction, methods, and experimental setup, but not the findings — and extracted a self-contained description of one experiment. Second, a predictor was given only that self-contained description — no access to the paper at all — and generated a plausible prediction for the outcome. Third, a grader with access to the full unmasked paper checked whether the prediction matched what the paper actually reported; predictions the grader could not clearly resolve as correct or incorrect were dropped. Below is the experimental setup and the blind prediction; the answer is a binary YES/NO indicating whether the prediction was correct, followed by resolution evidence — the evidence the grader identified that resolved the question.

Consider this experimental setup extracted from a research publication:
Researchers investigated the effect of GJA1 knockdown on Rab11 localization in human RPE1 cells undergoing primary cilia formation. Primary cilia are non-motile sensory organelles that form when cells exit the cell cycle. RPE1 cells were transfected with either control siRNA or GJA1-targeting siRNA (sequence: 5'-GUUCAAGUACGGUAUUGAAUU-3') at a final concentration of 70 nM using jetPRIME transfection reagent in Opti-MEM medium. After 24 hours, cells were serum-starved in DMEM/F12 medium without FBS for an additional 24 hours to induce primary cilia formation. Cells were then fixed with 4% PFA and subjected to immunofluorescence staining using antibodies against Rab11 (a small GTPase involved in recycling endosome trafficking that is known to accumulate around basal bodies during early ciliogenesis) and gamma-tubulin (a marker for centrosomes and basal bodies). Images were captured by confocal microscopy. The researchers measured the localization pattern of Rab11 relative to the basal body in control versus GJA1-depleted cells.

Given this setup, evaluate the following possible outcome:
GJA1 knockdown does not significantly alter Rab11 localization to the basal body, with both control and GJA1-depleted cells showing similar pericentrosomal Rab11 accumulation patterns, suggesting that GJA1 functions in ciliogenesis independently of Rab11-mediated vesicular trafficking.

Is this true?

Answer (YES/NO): NO